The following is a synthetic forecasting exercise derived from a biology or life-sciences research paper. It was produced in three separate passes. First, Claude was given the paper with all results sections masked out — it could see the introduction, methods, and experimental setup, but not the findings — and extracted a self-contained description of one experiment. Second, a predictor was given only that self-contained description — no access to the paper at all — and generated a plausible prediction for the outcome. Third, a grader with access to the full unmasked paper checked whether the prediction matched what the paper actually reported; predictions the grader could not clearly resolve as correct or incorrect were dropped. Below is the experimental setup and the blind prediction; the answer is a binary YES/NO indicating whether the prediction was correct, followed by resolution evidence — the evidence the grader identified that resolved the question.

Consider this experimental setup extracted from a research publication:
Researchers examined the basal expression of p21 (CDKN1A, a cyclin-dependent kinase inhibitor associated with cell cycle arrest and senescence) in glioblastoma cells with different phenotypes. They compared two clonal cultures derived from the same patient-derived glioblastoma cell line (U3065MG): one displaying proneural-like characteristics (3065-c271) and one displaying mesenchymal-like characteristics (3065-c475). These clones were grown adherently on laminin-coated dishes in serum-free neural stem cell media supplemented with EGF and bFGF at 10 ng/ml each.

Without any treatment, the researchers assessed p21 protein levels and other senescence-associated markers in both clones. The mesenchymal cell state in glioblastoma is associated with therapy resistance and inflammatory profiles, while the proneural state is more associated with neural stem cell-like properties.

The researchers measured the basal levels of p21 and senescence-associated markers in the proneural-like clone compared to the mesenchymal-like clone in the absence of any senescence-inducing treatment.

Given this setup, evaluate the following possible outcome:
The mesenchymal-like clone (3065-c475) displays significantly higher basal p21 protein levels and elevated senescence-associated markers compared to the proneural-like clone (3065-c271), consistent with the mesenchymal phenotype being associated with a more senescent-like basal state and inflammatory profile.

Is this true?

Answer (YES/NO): YES